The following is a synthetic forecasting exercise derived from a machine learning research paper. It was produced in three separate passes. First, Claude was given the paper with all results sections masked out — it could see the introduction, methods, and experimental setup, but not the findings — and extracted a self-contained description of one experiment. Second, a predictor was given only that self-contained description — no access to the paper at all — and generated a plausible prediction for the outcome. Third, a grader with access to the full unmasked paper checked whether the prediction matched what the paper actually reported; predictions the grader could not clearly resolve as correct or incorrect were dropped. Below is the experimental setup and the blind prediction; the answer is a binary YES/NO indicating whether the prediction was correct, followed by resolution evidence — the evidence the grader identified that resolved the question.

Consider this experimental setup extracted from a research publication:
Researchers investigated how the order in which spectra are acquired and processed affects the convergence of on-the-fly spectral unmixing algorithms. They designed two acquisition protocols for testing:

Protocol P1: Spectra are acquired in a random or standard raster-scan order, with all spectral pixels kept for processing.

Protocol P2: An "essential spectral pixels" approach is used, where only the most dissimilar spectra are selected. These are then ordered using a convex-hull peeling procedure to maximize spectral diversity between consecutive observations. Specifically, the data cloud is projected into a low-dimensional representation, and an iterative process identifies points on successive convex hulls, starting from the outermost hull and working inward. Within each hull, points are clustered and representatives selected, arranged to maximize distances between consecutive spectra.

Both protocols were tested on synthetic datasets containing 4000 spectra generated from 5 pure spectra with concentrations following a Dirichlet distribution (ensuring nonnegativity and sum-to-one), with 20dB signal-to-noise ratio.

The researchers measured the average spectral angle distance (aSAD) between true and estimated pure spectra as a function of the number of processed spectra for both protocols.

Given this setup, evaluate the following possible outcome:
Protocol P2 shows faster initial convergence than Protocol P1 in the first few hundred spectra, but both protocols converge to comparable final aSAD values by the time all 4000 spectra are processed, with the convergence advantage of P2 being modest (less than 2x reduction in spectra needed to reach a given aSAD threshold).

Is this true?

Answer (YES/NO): NO